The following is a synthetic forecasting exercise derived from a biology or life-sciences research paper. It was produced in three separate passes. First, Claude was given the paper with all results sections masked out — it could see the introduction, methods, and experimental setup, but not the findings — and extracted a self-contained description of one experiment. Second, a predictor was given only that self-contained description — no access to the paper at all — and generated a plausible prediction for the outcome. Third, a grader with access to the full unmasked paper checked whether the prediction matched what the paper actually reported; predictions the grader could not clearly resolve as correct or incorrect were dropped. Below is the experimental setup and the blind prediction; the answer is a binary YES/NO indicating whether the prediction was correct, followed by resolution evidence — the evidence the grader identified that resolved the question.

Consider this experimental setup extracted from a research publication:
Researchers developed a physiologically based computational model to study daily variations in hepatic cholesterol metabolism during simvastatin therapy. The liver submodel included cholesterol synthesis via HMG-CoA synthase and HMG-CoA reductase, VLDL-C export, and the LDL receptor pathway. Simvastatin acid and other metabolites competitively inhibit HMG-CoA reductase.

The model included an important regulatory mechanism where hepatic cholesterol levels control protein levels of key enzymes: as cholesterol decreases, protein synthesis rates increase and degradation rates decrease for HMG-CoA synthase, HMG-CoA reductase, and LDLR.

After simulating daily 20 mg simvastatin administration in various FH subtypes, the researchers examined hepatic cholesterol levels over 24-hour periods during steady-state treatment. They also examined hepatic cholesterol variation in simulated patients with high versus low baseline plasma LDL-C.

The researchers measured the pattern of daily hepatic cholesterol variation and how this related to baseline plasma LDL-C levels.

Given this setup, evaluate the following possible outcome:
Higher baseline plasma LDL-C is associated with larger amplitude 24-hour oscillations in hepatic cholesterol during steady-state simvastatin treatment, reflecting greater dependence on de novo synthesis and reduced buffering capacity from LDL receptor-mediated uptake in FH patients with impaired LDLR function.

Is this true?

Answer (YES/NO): NO